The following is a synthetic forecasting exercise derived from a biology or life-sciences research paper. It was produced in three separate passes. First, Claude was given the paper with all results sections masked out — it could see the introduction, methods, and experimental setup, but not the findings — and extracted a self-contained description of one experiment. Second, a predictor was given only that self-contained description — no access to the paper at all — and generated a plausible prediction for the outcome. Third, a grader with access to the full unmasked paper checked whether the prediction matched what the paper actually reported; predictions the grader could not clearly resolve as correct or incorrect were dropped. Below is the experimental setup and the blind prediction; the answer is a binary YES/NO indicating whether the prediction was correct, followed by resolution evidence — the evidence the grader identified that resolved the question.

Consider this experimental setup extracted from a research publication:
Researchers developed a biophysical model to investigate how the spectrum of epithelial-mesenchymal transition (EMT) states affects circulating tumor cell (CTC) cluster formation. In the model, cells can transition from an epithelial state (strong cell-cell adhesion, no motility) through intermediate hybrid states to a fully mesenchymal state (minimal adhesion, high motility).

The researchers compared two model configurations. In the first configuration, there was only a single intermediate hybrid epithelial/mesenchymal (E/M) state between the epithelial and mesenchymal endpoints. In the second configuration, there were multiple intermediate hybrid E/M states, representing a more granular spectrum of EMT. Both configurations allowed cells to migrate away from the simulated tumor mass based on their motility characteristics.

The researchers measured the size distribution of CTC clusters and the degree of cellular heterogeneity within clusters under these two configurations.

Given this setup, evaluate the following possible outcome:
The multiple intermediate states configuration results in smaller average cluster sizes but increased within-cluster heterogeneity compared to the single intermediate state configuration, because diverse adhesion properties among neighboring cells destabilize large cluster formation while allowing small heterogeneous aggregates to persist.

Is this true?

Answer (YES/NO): NO